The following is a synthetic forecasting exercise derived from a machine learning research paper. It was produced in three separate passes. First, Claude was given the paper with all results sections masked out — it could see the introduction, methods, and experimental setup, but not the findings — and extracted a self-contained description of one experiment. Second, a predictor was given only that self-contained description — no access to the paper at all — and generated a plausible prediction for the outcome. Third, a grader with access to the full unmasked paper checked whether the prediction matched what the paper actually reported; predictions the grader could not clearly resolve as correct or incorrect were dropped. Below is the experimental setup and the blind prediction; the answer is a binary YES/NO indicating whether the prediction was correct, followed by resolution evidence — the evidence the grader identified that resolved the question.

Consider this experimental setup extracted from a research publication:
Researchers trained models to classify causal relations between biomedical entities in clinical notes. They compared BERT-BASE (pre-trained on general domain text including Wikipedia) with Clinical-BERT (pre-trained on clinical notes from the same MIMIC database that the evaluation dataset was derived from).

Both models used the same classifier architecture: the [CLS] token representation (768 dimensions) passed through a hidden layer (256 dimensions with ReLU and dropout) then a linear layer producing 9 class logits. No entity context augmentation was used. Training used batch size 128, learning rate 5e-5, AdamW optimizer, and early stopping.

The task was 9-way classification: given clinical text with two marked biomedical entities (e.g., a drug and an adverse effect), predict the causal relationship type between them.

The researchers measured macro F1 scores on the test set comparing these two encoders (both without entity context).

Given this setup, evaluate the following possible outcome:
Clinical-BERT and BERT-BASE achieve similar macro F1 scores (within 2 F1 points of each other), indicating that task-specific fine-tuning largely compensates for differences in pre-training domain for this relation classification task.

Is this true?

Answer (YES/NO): NO